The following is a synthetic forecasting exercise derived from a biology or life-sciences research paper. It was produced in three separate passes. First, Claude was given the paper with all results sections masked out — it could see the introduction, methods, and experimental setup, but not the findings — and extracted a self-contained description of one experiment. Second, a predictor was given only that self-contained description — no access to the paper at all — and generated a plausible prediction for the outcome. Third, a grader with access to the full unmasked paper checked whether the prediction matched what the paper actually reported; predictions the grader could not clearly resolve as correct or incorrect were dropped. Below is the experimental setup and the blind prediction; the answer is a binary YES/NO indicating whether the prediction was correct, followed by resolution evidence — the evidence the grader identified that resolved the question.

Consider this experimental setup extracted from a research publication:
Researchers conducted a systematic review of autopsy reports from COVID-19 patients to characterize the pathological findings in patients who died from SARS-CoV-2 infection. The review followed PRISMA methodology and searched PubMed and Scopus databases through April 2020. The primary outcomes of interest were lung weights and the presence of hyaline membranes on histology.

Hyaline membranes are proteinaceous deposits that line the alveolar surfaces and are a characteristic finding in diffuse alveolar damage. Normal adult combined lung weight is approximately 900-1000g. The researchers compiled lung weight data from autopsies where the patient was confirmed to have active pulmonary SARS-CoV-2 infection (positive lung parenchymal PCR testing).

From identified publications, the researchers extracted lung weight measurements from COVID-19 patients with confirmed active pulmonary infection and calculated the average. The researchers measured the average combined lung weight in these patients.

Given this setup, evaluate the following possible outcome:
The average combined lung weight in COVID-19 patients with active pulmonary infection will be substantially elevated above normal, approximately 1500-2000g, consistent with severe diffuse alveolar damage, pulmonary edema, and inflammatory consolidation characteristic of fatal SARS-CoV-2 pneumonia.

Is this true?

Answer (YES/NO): NO